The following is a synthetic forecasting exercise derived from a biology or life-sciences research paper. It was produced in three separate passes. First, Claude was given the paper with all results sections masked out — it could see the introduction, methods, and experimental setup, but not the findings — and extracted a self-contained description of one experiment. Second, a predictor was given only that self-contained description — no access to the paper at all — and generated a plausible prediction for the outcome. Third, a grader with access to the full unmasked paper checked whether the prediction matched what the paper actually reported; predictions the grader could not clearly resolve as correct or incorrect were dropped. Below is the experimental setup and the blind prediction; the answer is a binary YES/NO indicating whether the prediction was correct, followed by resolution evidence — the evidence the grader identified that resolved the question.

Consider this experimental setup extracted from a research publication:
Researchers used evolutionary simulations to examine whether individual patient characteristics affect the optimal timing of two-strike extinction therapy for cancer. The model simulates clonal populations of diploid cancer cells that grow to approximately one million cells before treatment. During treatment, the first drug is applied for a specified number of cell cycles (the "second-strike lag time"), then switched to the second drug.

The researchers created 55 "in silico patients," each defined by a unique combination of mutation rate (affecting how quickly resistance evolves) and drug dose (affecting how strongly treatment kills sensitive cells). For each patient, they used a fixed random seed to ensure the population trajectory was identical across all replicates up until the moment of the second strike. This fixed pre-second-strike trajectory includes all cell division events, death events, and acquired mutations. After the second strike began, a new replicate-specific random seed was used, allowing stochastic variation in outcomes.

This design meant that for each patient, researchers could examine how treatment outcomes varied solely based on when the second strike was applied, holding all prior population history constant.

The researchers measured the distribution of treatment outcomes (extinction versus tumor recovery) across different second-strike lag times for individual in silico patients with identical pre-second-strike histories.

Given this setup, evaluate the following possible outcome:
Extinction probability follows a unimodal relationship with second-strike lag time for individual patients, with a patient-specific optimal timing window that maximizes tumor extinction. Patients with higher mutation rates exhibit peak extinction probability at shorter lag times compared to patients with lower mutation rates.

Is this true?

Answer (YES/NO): NO